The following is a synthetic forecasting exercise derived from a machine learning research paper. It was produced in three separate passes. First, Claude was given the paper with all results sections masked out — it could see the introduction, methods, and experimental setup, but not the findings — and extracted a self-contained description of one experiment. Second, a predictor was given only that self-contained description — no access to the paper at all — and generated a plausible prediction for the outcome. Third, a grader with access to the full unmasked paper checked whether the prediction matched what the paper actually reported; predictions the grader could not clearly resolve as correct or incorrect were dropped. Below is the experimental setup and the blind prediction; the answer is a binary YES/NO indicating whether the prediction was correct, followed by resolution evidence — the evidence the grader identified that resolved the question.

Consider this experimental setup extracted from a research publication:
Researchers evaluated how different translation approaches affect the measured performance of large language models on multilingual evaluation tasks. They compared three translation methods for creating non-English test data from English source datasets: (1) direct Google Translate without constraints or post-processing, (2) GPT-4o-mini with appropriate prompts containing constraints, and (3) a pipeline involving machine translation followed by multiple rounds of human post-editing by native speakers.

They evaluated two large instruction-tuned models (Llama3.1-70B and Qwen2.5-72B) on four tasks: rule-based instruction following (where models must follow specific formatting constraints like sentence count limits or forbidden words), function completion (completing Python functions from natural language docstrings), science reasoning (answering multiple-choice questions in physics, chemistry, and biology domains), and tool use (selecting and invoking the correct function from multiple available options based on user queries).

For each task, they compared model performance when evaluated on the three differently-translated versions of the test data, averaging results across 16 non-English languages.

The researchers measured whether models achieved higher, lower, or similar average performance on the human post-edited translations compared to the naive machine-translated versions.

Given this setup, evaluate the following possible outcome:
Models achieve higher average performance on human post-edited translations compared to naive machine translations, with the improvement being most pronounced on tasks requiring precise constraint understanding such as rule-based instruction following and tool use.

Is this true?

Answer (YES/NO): NO